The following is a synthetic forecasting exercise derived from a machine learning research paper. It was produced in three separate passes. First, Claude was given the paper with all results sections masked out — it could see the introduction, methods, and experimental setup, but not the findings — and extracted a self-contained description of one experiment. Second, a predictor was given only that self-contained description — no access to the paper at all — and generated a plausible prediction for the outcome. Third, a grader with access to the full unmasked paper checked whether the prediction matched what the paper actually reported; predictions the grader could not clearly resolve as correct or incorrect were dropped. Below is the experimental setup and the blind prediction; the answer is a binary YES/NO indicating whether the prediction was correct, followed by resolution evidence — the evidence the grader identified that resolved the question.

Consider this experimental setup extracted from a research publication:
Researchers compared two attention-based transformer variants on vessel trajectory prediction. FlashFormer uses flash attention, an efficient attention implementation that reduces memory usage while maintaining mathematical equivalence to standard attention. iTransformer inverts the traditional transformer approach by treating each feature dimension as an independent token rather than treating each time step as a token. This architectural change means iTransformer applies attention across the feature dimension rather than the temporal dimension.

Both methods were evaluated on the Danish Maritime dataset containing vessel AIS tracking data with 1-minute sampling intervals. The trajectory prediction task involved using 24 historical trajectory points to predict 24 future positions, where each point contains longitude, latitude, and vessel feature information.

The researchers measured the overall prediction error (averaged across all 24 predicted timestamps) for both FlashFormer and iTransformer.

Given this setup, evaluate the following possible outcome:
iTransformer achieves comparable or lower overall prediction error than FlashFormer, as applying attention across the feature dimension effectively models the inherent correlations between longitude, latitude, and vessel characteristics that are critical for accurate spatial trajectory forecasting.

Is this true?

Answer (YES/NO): YES